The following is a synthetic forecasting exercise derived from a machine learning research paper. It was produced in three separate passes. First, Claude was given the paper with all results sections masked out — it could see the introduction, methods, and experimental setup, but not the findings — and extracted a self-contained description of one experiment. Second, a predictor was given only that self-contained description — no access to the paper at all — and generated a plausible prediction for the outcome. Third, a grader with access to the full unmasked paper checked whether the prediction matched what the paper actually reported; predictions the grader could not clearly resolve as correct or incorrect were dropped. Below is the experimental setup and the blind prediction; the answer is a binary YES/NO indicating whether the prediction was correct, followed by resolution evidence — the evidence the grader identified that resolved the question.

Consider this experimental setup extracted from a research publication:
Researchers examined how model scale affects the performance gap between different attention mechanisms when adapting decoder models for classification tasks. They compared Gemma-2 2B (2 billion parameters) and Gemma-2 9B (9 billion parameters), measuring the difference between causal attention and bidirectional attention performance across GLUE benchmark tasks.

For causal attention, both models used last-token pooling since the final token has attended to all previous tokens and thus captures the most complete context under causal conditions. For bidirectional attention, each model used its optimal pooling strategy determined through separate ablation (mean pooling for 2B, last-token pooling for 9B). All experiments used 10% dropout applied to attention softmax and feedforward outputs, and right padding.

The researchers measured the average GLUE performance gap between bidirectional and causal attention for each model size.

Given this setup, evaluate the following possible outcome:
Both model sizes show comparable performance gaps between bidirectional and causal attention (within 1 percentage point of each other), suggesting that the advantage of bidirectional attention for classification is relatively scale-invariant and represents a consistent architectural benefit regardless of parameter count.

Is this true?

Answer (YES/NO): YES